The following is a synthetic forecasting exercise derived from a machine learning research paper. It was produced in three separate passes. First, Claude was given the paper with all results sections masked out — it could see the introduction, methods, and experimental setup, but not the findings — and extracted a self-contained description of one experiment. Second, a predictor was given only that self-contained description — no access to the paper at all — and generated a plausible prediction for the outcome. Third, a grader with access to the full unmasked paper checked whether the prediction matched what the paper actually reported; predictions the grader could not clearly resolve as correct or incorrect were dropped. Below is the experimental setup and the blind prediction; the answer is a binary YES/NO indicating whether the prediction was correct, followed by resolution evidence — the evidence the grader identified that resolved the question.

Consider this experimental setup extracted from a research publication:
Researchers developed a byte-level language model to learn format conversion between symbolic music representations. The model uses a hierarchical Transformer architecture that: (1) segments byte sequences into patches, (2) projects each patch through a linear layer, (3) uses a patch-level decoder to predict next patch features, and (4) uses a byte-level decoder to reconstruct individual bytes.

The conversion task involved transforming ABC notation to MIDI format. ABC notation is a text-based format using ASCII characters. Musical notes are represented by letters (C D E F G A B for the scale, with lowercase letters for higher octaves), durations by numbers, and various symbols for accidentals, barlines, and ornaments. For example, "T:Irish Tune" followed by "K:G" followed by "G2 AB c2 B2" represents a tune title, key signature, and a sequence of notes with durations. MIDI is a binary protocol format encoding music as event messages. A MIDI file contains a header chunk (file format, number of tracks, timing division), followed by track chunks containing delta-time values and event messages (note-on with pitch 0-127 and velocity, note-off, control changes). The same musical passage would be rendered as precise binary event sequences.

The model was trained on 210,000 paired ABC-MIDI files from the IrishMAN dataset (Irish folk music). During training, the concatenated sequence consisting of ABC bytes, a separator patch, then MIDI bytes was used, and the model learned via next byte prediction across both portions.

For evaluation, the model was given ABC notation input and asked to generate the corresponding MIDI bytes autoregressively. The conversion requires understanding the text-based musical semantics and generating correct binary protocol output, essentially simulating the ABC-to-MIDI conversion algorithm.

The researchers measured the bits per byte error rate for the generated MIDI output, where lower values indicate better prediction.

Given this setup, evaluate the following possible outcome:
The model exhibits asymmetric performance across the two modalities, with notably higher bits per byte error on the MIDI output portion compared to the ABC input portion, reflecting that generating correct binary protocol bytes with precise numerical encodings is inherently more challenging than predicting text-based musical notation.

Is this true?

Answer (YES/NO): NO